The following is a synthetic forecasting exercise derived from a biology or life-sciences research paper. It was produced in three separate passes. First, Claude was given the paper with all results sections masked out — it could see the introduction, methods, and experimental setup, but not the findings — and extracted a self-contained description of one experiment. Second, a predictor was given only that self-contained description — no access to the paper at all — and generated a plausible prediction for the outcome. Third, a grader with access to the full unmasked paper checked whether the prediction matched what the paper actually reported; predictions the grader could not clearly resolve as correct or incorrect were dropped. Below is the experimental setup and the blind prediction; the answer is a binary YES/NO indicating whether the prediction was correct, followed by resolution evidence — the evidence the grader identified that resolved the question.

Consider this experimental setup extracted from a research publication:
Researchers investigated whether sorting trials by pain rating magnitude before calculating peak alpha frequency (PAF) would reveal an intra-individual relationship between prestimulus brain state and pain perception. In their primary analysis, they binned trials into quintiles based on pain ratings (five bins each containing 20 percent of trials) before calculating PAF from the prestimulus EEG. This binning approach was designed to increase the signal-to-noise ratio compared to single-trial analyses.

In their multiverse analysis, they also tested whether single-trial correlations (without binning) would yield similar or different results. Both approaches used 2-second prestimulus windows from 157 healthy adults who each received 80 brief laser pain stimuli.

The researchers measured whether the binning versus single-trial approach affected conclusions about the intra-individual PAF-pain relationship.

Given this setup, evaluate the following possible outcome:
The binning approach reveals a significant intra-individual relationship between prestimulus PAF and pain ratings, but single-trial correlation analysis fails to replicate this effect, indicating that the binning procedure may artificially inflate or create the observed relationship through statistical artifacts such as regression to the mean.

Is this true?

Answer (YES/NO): NO